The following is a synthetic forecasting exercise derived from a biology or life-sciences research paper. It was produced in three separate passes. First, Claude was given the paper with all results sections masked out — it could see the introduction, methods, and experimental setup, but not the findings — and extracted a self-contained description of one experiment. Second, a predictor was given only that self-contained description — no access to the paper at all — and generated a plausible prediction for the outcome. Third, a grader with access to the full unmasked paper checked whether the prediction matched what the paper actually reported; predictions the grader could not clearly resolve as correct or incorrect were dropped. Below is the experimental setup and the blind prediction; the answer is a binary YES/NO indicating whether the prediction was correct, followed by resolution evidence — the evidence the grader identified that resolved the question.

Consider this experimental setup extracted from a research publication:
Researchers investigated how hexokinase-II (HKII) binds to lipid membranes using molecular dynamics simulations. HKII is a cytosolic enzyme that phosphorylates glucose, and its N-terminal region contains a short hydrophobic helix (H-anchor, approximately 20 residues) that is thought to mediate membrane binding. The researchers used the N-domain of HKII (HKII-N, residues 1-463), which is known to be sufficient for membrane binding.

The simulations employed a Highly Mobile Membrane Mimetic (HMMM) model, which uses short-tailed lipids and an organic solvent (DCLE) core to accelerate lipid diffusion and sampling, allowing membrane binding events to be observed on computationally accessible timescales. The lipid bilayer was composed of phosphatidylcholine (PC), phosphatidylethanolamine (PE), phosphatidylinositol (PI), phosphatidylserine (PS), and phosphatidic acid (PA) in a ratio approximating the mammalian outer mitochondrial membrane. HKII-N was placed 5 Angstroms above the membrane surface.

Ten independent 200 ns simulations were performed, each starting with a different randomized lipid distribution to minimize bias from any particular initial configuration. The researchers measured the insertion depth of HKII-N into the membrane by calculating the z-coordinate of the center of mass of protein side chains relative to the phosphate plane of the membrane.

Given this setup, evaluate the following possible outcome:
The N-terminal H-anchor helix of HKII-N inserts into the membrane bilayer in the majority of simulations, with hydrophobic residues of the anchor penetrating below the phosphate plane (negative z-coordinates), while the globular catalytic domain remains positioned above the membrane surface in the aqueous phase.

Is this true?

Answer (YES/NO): YES